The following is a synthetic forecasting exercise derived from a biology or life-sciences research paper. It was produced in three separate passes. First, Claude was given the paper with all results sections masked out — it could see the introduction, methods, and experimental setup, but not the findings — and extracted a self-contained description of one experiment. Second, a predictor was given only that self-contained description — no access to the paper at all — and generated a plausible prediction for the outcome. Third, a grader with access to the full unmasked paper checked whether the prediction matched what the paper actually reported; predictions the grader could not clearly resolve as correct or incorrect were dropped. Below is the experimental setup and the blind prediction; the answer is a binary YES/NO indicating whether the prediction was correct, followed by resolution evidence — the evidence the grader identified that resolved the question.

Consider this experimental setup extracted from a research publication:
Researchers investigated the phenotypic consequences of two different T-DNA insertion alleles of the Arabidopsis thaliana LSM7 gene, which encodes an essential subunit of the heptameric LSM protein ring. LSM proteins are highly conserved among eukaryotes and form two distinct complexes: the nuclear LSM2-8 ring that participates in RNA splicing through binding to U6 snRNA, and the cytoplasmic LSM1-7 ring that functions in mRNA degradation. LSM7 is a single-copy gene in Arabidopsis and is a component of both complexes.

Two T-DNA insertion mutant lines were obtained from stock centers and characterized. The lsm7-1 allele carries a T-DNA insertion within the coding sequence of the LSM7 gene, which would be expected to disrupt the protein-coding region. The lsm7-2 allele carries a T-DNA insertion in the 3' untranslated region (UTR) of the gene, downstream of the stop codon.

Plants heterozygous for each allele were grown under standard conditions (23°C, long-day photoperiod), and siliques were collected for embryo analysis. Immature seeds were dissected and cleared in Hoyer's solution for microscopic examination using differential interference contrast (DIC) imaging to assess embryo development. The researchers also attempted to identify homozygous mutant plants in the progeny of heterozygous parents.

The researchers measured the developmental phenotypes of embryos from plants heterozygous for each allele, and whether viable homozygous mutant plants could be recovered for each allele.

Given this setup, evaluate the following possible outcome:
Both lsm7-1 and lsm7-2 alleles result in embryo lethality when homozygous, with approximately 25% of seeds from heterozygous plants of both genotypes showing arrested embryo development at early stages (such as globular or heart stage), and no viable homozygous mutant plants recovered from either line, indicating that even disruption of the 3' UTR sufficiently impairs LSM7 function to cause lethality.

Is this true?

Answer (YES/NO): NO